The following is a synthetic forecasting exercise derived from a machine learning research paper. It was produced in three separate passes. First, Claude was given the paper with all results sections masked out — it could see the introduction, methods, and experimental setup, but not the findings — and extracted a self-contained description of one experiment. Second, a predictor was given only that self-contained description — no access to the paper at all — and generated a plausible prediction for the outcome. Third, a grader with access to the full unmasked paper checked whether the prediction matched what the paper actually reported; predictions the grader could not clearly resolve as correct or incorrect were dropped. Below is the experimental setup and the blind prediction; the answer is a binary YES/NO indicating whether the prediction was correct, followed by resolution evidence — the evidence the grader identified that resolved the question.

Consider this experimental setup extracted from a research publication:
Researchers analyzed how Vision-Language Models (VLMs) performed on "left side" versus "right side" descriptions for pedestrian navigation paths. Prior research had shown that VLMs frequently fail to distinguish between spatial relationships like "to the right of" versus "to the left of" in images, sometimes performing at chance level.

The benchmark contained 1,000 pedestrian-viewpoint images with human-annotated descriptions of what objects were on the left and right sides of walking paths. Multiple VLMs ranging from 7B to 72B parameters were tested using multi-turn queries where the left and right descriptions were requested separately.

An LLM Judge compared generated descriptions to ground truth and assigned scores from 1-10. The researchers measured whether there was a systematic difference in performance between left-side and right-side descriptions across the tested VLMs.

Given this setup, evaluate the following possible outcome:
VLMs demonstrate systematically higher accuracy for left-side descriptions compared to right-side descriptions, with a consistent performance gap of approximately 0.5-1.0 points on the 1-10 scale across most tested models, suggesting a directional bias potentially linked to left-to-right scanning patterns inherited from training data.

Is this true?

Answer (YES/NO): NO